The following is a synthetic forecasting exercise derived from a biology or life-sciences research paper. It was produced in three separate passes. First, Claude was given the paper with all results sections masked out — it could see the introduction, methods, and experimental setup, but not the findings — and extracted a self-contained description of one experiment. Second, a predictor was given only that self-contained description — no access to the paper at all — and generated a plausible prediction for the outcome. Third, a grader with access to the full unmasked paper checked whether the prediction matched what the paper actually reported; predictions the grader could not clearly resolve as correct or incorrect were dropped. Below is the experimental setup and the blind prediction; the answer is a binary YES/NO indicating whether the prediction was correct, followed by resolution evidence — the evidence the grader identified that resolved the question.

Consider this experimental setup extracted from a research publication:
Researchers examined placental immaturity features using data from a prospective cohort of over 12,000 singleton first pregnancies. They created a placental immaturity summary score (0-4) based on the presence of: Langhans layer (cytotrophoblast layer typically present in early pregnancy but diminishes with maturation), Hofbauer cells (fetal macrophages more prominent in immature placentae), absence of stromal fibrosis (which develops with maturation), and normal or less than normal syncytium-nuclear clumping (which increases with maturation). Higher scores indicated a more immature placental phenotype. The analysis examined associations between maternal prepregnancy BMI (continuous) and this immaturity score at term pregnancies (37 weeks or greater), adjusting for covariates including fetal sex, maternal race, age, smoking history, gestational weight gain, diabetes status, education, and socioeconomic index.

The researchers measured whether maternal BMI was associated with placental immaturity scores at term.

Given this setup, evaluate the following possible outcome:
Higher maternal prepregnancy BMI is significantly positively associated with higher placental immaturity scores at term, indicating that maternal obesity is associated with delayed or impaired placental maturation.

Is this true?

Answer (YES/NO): NO